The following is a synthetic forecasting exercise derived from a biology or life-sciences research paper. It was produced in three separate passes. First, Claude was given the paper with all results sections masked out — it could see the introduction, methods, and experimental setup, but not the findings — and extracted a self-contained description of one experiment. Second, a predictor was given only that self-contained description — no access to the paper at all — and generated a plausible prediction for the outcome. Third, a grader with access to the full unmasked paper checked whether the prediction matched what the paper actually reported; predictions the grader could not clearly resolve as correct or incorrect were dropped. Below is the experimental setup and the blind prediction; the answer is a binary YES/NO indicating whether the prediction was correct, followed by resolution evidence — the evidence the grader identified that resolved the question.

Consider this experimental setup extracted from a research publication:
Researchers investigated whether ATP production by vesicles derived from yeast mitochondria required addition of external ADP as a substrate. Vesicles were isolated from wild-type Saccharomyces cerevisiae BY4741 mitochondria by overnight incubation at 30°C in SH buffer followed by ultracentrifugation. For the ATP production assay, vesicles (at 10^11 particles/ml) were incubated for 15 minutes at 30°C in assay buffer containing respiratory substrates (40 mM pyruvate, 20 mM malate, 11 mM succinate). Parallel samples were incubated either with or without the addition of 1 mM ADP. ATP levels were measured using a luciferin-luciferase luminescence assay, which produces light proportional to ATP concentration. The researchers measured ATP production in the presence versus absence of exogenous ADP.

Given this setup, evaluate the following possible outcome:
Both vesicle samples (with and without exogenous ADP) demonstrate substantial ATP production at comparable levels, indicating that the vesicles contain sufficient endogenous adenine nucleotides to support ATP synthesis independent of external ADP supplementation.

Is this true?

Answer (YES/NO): NO